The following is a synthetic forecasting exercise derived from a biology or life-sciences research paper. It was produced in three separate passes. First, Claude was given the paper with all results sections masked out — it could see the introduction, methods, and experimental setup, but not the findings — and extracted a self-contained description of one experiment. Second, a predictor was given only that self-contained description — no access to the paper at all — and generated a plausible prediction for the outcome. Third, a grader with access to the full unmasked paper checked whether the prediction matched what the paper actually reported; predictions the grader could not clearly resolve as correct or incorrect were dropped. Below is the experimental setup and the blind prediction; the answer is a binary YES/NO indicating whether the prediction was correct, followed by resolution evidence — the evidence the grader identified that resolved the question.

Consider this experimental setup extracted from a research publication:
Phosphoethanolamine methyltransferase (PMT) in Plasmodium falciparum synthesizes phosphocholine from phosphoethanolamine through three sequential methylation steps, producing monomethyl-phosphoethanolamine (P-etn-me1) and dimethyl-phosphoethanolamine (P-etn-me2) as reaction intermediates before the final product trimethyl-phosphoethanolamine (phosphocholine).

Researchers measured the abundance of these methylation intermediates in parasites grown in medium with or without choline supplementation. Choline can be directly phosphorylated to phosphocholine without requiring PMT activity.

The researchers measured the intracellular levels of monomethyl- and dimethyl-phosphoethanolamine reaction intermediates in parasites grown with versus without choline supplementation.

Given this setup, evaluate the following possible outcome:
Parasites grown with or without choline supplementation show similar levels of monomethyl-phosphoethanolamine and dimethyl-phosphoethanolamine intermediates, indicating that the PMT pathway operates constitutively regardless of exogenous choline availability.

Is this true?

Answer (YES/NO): NO